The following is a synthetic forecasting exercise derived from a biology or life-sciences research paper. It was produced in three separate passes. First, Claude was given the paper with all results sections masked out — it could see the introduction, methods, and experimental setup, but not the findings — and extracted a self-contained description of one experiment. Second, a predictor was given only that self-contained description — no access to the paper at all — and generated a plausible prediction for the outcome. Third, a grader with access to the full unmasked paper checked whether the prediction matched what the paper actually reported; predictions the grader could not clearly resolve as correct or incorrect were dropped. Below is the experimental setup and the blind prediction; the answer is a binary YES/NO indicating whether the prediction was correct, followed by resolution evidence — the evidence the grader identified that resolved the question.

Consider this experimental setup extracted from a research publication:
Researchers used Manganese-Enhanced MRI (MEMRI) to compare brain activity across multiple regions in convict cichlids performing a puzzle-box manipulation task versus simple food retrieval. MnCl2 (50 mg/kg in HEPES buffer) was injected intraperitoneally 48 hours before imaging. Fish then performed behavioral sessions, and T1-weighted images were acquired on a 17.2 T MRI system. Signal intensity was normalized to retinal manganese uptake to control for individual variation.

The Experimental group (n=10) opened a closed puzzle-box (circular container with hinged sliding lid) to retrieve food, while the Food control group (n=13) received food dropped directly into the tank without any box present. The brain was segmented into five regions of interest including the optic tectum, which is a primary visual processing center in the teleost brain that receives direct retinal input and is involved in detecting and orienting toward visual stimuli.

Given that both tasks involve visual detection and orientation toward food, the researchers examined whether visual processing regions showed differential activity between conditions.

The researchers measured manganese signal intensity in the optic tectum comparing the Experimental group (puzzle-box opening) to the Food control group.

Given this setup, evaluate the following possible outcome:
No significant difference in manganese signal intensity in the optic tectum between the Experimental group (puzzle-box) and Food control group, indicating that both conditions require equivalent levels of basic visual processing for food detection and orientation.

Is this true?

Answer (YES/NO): NO